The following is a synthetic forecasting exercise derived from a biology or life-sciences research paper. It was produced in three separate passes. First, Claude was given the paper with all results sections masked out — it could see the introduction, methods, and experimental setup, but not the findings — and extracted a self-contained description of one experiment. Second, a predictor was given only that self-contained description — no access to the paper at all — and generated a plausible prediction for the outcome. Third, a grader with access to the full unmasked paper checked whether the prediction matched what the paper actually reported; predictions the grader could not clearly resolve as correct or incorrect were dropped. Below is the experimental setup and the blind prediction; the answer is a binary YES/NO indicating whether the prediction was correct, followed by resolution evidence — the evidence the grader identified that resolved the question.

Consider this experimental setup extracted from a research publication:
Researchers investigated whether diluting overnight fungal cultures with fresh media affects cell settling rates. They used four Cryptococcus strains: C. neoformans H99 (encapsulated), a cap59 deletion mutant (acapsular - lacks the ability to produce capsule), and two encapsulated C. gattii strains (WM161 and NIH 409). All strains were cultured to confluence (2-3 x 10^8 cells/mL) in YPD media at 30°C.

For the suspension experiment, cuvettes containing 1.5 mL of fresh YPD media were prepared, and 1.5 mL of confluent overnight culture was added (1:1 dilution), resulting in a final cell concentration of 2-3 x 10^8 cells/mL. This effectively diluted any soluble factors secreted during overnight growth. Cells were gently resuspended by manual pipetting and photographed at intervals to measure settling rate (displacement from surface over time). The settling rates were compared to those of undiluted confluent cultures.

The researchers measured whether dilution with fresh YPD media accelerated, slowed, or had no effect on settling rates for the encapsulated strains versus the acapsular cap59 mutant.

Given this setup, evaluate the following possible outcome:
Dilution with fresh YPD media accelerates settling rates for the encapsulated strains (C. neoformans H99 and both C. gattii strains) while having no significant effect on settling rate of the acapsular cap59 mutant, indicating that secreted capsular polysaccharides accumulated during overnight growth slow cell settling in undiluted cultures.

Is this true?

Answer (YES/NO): YES